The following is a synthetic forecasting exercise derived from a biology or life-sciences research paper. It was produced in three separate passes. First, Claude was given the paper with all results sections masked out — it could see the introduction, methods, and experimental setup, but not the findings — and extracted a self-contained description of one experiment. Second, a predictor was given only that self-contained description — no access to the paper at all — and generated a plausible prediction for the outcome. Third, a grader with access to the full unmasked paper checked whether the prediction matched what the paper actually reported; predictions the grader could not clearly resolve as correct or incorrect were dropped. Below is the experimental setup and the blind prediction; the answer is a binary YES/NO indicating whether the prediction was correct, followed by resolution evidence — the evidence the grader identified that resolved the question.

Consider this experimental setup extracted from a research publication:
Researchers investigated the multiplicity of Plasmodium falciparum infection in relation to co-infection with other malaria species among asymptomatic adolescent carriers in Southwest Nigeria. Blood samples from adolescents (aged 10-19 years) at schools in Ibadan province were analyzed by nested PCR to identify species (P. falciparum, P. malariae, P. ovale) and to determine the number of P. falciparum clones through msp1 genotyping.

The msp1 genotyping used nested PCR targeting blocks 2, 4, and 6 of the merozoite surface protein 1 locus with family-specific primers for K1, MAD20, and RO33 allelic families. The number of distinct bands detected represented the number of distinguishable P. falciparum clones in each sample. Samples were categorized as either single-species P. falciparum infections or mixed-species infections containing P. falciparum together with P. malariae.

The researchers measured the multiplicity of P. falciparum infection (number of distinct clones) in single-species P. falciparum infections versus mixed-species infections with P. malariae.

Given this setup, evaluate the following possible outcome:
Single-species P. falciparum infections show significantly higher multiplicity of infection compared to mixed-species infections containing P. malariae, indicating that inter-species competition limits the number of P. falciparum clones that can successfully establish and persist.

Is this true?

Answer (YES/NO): NO